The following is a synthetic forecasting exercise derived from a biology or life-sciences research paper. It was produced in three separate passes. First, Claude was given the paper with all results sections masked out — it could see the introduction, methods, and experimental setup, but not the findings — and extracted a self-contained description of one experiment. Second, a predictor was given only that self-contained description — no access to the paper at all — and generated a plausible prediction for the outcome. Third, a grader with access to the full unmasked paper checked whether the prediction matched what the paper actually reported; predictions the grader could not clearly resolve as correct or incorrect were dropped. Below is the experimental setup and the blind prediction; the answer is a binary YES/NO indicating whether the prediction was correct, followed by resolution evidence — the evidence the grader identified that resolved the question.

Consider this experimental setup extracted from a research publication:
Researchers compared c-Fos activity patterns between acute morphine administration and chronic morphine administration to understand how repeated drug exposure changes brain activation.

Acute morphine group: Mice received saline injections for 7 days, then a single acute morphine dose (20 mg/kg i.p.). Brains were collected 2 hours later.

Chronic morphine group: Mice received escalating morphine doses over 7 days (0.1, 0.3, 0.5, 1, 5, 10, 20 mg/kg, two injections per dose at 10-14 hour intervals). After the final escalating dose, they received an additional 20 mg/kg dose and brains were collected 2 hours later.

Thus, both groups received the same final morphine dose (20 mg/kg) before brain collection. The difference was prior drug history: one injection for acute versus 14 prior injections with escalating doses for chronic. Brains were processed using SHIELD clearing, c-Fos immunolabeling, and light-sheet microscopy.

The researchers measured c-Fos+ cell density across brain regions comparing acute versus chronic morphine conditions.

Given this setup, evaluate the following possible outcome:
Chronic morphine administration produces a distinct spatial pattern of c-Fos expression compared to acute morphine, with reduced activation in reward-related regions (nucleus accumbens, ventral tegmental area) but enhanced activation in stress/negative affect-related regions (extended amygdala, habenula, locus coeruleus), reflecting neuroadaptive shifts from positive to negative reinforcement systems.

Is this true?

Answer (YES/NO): NO